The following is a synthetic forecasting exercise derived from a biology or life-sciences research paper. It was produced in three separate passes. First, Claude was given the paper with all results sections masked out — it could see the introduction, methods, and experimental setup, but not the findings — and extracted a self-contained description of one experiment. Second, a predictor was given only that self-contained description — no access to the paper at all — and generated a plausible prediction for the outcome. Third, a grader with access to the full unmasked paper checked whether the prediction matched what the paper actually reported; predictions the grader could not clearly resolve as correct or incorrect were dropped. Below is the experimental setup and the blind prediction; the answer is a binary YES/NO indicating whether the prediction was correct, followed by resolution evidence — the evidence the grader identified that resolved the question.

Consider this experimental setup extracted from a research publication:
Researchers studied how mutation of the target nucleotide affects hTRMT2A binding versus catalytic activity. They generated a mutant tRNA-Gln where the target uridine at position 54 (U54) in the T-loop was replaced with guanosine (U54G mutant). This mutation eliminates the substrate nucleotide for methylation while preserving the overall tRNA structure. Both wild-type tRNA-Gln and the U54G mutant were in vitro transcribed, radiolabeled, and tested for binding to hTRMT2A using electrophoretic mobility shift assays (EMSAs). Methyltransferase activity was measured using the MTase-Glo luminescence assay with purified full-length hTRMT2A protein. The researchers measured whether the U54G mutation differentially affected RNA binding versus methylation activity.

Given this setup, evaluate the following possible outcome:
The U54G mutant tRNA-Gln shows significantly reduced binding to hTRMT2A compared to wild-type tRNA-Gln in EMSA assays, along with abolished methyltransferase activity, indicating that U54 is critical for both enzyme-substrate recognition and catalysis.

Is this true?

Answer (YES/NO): NO